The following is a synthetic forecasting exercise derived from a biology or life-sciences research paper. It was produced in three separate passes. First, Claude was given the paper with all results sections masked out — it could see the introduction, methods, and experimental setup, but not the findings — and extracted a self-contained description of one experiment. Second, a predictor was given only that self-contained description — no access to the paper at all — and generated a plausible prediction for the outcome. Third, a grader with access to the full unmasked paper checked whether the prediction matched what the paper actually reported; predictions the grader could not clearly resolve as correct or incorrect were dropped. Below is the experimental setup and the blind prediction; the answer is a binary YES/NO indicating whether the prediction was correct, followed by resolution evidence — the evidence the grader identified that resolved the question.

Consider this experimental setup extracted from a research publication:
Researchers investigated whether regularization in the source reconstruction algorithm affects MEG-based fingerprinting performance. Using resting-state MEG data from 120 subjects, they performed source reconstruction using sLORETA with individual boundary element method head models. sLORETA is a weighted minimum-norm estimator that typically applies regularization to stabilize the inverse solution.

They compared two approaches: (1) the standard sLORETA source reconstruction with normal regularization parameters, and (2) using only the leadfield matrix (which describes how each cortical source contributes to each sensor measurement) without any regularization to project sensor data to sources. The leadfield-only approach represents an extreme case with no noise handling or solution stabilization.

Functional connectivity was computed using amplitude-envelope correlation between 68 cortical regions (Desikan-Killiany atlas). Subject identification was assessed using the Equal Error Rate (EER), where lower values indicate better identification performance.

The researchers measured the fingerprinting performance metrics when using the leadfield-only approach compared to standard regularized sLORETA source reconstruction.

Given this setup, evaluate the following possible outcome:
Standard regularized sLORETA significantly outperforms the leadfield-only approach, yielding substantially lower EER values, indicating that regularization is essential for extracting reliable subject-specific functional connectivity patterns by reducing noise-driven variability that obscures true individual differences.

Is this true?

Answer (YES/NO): NO